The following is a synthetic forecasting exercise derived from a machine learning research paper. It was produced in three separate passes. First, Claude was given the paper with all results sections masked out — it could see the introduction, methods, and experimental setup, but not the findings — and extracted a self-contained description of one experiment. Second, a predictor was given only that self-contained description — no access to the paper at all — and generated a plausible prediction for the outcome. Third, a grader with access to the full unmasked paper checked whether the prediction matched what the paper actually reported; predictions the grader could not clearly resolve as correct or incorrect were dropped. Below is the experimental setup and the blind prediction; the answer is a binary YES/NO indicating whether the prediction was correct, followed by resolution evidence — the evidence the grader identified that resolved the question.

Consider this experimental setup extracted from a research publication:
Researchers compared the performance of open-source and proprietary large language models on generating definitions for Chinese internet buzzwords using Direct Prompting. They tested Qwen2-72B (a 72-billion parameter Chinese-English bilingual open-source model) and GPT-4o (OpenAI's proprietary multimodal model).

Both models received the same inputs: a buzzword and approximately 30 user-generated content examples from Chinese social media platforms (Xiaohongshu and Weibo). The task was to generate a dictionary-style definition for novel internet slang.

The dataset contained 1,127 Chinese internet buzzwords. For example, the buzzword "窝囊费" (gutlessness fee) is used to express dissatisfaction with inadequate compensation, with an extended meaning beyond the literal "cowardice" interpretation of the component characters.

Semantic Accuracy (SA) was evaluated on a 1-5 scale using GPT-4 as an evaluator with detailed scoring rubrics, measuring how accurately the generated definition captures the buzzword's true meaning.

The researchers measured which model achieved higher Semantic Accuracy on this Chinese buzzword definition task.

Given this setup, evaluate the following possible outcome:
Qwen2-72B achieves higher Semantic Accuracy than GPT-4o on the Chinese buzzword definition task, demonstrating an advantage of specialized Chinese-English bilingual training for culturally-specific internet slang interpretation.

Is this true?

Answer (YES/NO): YES